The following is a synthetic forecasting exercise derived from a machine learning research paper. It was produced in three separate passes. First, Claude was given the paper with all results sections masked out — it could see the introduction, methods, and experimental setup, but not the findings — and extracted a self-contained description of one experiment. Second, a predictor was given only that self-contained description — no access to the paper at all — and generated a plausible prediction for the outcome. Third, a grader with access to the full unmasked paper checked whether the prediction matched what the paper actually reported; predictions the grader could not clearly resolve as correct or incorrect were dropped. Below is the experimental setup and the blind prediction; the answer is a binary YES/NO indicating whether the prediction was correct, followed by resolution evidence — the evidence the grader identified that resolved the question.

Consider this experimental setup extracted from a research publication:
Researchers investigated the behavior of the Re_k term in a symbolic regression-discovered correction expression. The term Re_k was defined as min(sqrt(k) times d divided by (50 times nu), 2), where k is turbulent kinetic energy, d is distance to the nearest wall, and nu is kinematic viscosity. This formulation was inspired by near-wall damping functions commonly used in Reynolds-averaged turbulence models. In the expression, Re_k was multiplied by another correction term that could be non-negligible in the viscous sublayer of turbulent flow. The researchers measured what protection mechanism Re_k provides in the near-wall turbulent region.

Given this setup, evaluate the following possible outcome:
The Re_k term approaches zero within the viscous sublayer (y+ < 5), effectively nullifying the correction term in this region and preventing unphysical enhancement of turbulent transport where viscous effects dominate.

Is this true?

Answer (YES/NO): YES